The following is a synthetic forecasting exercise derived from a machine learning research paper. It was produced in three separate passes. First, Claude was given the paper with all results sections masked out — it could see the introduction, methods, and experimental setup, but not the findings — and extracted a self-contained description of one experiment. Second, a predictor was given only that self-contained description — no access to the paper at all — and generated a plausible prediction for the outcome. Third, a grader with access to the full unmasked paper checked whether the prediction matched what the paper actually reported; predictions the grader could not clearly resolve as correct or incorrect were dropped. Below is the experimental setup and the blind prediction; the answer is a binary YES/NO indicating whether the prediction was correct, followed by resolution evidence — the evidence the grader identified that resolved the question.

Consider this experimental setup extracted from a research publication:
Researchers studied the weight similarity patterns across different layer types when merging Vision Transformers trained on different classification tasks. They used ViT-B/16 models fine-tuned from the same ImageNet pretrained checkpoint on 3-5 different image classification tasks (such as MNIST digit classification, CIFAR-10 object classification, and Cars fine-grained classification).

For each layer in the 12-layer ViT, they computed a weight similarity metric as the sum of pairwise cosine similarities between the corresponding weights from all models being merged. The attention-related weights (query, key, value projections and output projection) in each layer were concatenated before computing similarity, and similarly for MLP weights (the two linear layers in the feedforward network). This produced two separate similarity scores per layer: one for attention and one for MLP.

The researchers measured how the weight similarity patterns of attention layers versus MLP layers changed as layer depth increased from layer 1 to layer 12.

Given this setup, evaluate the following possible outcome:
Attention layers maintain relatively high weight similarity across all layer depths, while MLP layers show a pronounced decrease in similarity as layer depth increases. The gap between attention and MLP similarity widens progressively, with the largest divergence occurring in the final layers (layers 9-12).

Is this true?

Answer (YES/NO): NO